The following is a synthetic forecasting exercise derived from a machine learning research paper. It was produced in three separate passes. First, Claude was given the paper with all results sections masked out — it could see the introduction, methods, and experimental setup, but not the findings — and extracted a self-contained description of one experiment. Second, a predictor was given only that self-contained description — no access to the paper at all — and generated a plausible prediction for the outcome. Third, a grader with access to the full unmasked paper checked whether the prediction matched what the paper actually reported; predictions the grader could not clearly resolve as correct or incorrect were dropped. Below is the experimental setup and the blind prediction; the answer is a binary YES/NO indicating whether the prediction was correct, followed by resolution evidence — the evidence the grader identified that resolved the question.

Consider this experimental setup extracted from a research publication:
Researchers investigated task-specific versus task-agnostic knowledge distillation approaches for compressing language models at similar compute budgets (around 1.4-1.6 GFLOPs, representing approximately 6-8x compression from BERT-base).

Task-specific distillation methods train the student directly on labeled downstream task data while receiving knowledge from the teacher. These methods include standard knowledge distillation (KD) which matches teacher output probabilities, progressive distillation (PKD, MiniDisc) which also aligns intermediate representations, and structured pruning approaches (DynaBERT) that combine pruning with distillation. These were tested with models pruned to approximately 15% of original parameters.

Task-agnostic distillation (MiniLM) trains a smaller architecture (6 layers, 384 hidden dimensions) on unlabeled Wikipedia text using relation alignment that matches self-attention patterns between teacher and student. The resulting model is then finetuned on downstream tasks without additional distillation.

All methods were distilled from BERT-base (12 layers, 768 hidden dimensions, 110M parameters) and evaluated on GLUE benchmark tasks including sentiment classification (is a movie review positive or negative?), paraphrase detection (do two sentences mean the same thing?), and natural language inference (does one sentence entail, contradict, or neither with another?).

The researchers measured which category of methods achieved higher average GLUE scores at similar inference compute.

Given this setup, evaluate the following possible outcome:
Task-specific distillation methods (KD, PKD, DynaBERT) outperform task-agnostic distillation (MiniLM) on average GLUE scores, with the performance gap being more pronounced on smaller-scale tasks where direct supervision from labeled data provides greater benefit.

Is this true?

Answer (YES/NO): NO